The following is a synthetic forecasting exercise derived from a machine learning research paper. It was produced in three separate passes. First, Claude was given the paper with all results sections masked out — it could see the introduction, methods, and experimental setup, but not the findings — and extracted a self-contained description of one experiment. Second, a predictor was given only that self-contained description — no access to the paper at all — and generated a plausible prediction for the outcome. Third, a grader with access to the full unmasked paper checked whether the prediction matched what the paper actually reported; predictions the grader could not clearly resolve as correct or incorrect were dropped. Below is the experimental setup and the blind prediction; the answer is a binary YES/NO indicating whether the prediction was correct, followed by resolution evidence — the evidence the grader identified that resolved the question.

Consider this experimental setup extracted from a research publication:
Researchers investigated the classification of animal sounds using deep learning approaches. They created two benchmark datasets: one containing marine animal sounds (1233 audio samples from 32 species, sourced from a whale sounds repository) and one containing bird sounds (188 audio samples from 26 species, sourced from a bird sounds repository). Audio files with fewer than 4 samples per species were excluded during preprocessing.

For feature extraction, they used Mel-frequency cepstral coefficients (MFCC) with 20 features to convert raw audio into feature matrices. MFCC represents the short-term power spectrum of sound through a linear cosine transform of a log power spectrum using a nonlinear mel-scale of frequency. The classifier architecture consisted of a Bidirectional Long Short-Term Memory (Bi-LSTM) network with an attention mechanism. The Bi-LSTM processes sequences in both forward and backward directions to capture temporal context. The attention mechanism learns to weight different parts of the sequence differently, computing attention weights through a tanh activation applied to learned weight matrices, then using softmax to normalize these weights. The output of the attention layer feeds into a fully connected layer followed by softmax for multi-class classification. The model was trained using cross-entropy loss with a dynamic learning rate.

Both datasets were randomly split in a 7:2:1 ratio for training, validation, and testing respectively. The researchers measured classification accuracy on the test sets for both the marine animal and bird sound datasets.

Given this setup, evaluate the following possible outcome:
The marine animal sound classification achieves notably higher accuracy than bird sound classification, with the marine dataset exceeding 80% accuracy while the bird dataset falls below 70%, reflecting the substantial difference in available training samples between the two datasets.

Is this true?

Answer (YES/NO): YES